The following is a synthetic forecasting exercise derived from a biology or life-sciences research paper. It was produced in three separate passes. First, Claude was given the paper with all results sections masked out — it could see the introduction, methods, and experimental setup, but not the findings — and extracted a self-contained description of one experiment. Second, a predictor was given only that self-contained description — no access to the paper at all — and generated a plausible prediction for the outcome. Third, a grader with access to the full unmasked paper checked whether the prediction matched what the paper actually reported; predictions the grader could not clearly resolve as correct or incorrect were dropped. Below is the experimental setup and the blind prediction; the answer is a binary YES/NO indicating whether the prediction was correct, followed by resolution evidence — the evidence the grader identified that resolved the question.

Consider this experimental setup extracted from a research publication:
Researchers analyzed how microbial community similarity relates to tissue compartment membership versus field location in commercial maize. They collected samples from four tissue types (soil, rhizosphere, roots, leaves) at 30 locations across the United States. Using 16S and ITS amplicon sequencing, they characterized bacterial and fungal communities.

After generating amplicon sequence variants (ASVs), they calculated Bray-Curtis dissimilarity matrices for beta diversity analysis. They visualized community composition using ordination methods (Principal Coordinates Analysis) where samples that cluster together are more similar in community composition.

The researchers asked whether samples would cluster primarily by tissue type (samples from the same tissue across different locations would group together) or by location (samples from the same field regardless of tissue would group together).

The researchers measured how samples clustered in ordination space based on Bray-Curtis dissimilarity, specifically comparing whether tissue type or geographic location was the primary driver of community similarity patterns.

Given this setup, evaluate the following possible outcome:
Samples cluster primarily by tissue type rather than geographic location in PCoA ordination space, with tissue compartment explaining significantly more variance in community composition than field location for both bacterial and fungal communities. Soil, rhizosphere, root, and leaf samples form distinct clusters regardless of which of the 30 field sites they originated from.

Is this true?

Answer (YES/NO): YES